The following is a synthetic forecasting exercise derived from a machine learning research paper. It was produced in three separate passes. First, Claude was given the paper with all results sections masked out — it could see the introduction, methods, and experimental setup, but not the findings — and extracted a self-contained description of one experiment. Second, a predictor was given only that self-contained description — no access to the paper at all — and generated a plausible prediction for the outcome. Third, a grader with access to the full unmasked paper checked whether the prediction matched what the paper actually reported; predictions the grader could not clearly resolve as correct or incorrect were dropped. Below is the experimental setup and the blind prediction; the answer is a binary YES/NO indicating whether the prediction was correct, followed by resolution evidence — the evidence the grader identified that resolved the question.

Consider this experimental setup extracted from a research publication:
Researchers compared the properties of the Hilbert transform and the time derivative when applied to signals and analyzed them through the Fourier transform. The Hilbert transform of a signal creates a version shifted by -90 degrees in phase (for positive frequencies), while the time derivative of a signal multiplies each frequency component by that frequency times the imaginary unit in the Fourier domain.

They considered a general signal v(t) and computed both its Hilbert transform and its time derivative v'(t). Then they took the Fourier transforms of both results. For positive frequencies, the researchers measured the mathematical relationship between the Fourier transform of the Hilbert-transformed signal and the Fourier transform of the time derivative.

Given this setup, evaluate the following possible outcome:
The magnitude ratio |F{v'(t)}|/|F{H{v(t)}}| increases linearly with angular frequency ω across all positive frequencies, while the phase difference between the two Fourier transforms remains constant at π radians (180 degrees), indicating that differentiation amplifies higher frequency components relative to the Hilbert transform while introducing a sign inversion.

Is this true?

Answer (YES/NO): YES